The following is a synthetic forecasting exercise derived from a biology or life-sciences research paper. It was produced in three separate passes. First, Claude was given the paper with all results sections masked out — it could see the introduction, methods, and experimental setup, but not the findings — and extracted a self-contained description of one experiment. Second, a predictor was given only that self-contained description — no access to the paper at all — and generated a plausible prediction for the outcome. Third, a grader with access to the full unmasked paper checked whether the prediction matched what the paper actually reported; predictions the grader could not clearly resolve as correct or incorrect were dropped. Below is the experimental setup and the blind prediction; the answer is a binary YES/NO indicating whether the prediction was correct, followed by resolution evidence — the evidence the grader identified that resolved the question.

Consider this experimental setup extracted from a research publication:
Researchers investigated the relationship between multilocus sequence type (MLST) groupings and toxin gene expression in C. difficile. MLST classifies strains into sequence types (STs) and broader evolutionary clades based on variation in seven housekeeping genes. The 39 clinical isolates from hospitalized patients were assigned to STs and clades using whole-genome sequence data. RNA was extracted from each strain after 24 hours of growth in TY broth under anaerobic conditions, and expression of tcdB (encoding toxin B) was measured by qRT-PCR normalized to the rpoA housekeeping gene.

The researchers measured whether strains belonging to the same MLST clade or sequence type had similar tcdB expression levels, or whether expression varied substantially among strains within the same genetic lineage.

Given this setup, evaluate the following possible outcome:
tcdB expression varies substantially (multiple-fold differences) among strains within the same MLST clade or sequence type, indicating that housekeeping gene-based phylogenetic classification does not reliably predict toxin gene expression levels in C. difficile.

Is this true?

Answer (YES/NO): YES